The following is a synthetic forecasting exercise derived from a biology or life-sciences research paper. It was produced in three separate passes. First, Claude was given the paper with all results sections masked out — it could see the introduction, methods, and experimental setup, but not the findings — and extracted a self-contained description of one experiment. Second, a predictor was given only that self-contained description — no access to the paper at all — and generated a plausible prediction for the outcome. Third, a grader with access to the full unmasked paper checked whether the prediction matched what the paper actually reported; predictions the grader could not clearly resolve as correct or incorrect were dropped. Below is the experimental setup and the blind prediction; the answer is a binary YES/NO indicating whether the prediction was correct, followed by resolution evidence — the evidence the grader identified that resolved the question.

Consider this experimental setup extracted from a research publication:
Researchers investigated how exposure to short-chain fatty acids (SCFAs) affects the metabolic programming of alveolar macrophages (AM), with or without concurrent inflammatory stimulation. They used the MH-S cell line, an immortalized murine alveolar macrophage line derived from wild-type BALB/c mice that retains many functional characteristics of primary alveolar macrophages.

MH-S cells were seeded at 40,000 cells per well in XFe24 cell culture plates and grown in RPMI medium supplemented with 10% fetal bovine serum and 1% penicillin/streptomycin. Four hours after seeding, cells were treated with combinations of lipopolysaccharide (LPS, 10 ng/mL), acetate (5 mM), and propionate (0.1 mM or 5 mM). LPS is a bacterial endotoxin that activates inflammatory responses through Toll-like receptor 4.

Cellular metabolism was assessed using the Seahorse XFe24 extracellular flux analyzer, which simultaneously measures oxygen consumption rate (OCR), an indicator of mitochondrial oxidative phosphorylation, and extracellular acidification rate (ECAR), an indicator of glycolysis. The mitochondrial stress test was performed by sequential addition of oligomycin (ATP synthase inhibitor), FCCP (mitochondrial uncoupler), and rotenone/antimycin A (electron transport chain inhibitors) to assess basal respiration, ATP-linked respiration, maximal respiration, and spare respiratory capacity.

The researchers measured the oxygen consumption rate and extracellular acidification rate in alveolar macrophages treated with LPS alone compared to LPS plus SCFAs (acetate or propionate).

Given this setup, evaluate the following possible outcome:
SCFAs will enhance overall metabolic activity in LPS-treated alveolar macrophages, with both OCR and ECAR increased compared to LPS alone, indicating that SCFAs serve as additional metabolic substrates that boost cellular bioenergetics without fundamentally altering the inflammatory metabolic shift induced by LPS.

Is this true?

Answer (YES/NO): NO